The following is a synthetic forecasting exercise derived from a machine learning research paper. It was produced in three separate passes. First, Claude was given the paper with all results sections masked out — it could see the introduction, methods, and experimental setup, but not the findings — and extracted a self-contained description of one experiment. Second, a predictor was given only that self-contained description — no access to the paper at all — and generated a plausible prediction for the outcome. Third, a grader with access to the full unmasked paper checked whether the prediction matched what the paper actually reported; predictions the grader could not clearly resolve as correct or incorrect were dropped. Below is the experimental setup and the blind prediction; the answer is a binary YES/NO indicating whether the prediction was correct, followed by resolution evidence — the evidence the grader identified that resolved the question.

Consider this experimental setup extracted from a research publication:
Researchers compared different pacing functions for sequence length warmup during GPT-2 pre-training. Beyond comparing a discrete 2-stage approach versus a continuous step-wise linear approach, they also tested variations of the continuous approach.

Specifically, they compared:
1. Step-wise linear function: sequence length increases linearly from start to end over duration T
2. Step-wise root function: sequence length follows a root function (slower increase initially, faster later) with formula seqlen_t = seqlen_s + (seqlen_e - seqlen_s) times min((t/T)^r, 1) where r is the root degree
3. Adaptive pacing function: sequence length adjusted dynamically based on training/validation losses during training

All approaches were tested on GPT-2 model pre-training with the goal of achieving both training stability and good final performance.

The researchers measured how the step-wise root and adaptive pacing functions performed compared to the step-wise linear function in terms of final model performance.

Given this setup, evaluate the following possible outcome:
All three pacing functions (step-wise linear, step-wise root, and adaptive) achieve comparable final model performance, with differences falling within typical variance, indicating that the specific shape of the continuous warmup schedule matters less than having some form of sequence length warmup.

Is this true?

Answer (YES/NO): YES